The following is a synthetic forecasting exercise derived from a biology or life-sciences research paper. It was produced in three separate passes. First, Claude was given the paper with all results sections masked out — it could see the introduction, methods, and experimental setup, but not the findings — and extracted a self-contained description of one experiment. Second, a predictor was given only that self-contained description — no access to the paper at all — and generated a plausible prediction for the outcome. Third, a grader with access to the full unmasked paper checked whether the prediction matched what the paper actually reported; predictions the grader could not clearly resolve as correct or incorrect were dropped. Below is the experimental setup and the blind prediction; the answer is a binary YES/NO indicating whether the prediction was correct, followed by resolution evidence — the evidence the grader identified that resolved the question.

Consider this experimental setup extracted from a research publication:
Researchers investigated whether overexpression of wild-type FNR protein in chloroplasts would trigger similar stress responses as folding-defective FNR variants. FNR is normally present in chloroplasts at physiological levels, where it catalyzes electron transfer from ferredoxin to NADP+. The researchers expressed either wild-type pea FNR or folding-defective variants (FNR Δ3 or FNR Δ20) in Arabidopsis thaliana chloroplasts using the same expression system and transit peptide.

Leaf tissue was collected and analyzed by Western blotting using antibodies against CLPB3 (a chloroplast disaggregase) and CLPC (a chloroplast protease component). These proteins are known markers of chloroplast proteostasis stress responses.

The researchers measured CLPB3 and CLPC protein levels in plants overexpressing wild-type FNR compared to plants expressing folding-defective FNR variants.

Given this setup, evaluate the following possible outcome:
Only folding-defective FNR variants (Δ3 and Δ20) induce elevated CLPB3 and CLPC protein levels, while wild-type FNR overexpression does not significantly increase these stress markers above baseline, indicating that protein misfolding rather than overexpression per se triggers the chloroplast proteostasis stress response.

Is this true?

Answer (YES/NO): YES